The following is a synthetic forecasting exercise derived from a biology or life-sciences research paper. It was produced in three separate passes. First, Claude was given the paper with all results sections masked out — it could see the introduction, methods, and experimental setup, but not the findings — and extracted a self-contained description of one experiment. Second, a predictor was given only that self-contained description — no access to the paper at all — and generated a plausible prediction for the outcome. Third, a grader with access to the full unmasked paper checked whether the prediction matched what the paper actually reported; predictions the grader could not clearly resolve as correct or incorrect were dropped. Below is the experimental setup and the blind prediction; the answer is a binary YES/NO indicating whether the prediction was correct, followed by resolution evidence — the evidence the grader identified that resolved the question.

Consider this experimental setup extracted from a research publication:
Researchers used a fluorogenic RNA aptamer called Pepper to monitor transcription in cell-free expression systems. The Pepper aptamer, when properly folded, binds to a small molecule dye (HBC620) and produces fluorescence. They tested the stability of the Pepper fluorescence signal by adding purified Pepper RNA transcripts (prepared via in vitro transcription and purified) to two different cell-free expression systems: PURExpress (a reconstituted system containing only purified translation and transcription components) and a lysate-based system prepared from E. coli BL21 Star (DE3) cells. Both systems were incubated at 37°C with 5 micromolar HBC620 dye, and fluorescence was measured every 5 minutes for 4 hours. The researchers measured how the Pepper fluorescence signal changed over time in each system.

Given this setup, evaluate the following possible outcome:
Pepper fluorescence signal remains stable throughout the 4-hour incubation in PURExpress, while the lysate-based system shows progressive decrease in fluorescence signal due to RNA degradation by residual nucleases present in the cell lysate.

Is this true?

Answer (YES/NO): NO